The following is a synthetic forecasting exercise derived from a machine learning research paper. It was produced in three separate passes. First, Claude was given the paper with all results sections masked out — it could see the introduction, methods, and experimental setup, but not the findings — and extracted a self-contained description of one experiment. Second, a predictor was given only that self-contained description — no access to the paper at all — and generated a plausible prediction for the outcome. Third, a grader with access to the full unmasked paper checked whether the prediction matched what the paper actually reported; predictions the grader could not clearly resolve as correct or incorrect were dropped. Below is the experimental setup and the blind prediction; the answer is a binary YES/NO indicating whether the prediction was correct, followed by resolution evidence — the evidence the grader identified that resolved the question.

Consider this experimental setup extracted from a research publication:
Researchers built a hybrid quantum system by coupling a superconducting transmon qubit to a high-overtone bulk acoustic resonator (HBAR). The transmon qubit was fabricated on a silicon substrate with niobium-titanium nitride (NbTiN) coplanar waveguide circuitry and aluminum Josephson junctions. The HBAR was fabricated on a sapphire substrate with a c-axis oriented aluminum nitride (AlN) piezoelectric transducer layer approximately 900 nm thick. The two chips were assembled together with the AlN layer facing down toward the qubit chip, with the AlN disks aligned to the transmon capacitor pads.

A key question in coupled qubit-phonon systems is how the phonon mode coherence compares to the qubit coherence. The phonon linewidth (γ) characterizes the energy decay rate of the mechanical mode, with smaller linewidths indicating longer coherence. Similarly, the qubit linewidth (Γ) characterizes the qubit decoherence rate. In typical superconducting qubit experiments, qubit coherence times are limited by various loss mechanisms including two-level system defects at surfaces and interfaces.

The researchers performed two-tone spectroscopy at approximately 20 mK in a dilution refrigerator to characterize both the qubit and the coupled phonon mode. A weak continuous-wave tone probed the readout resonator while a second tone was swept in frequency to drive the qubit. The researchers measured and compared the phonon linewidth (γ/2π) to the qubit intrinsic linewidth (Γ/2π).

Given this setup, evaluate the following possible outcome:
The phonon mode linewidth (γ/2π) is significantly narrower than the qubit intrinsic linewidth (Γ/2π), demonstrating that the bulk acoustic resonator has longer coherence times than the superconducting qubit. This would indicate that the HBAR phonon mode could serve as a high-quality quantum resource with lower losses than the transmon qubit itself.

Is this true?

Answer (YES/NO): YES